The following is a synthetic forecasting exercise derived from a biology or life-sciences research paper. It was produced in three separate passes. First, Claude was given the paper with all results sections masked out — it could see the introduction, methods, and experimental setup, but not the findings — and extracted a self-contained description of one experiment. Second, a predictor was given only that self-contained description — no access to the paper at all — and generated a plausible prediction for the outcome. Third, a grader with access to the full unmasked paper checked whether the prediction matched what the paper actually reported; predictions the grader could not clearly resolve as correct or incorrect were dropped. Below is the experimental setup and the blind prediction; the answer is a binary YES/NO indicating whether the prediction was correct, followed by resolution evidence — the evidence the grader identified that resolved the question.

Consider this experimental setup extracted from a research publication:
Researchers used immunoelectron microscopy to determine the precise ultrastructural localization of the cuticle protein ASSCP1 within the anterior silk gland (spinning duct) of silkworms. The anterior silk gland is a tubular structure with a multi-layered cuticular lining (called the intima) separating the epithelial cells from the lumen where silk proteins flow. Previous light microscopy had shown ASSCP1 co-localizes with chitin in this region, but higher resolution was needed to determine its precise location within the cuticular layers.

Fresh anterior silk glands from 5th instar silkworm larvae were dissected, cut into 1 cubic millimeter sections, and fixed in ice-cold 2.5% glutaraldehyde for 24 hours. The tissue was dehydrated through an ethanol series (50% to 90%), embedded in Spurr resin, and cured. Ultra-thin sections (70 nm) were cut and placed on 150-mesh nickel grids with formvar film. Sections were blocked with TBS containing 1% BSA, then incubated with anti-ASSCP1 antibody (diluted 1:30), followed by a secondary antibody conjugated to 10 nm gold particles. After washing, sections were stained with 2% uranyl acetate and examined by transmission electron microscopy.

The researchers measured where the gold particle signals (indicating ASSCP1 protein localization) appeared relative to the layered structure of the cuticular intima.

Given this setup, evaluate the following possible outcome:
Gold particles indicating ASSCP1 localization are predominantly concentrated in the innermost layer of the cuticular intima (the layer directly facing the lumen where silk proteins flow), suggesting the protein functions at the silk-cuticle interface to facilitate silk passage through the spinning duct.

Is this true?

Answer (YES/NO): NO